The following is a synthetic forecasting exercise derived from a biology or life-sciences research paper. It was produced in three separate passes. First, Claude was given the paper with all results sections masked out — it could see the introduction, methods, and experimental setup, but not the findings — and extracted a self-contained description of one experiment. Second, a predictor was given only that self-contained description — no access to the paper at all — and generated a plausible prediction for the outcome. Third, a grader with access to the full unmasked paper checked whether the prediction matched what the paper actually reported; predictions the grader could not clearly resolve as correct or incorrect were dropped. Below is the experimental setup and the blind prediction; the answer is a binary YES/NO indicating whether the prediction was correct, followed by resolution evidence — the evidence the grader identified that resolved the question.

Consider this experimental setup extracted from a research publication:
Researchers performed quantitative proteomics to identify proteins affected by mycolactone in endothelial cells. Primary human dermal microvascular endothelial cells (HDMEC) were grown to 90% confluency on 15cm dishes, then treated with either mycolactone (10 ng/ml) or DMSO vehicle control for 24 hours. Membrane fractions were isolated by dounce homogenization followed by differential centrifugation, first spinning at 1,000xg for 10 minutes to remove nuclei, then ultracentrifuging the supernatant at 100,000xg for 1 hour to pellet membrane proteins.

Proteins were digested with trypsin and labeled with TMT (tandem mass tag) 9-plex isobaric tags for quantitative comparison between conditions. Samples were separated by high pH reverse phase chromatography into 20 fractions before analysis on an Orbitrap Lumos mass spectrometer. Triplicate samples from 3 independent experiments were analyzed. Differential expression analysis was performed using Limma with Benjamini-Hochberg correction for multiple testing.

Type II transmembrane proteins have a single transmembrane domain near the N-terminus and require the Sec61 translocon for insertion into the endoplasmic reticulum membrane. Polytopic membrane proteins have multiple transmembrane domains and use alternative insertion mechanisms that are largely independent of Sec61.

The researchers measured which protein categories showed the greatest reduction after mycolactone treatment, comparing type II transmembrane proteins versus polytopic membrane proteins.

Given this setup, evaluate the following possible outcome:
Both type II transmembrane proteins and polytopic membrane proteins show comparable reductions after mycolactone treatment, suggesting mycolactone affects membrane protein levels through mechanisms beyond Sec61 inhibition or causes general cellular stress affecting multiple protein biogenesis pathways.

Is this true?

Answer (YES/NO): NO